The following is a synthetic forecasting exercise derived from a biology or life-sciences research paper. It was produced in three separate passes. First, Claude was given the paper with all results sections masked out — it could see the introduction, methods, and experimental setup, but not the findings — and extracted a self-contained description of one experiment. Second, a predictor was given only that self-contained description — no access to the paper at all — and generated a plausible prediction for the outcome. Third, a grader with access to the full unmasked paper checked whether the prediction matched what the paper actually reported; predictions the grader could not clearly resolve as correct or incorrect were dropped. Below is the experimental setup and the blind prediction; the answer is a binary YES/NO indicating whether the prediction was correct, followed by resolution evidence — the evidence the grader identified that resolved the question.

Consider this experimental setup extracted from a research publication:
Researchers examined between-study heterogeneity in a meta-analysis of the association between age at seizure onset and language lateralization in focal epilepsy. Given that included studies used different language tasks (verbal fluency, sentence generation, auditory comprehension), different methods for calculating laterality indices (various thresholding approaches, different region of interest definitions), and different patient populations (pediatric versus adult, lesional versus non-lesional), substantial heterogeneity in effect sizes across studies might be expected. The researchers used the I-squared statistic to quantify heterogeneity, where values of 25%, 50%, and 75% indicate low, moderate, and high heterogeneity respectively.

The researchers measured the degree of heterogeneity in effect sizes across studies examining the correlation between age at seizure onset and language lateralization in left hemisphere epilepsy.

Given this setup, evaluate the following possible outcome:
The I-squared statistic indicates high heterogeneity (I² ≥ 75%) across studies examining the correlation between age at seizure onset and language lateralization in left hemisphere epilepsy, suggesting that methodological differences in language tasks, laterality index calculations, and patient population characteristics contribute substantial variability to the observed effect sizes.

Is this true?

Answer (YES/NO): NO